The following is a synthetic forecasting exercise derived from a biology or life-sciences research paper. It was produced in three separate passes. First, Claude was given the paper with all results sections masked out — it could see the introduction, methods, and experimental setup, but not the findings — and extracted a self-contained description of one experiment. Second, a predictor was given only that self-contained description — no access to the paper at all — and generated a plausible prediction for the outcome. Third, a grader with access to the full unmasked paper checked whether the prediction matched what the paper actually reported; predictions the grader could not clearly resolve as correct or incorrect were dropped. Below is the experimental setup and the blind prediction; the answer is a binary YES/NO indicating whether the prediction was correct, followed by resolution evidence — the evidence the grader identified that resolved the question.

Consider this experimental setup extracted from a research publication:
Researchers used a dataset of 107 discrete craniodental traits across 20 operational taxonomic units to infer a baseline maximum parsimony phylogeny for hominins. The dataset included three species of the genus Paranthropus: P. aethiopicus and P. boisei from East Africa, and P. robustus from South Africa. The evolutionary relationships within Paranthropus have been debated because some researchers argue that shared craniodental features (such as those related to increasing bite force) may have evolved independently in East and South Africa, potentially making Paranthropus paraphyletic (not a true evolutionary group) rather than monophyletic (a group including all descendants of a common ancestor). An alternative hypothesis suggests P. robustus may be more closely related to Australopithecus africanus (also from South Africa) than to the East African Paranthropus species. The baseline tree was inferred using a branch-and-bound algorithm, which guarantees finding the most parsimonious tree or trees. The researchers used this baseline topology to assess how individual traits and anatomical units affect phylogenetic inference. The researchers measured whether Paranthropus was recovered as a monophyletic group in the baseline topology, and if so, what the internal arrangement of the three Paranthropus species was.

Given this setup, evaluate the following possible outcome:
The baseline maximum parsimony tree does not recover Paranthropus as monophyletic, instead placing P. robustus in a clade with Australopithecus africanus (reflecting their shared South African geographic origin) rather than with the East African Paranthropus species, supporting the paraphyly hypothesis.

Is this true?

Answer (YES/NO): NO